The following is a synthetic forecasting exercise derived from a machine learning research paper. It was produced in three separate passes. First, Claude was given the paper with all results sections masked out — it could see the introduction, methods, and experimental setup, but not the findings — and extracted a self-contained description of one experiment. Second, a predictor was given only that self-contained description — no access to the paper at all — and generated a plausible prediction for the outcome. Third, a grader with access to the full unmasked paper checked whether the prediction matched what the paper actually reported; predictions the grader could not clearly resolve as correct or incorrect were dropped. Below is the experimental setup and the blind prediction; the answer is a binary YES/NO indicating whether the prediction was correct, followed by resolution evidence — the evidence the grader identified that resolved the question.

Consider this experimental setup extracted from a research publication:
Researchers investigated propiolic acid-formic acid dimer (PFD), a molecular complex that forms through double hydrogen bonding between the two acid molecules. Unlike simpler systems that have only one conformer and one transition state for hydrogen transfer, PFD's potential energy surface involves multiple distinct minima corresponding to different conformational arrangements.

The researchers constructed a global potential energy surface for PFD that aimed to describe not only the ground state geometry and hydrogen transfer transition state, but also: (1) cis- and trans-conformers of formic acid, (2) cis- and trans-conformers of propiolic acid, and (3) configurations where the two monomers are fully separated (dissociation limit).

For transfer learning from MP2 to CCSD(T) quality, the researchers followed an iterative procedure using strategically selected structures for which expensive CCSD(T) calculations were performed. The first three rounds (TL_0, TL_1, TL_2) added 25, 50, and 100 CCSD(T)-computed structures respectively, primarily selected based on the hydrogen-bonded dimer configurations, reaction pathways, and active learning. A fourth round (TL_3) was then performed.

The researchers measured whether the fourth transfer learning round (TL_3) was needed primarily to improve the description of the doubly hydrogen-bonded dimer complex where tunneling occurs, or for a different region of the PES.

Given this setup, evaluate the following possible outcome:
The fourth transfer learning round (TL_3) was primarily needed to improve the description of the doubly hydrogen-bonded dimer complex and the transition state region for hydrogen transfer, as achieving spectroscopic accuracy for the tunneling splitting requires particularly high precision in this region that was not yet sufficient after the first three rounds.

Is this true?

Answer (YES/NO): NO